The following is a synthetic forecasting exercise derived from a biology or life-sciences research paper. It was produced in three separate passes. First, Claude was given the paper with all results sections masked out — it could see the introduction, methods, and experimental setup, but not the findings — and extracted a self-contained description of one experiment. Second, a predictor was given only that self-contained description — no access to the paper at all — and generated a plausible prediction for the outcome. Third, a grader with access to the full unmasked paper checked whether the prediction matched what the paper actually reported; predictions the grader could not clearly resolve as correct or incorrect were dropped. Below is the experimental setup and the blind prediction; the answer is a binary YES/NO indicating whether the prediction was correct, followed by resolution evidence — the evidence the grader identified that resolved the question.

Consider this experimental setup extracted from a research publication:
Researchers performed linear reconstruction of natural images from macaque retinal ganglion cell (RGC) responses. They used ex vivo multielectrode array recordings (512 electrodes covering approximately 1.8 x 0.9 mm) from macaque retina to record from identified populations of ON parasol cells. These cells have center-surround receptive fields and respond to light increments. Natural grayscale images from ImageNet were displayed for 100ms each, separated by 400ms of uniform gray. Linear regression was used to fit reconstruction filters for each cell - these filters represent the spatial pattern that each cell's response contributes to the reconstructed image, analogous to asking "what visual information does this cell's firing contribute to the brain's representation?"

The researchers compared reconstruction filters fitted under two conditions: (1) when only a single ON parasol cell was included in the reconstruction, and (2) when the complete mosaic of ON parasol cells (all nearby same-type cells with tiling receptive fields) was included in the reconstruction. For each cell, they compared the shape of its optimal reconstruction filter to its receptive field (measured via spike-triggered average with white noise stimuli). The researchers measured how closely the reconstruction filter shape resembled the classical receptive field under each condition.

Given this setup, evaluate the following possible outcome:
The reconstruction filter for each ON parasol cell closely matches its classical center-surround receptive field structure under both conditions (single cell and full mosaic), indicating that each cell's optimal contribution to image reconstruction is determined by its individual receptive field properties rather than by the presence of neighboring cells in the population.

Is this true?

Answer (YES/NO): NO